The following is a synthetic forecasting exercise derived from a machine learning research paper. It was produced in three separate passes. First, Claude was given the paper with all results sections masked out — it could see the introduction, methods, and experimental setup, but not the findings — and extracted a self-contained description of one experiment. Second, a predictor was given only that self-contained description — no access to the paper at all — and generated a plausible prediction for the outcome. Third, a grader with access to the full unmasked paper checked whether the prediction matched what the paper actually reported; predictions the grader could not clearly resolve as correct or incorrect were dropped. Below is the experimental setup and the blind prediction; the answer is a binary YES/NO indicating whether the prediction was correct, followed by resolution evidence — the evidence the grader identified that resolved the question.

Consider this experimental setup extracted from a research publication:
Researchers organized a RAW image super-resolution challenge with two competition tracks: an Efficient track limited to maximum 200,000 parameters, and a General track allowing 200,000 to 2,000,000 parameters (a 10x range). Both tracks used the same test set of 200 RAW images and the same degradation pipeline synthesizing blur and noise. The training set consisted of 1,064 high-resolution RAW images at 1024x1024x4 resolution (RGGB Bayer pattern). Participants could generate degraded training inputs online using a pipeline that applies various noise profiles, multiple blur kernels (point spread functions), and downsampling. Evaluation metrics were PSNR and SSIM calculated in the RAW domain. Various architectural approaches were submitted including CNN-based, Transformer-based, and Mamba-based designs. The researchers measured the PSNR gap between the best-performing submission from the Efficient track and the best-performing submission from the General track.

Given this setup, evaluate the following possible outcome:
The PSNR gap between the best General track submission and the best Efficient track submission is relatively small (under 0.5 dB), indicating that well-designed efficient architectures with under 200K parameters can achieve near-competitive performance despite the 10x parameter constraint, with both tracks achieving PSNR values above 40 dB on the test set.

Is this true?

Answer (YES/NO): NO